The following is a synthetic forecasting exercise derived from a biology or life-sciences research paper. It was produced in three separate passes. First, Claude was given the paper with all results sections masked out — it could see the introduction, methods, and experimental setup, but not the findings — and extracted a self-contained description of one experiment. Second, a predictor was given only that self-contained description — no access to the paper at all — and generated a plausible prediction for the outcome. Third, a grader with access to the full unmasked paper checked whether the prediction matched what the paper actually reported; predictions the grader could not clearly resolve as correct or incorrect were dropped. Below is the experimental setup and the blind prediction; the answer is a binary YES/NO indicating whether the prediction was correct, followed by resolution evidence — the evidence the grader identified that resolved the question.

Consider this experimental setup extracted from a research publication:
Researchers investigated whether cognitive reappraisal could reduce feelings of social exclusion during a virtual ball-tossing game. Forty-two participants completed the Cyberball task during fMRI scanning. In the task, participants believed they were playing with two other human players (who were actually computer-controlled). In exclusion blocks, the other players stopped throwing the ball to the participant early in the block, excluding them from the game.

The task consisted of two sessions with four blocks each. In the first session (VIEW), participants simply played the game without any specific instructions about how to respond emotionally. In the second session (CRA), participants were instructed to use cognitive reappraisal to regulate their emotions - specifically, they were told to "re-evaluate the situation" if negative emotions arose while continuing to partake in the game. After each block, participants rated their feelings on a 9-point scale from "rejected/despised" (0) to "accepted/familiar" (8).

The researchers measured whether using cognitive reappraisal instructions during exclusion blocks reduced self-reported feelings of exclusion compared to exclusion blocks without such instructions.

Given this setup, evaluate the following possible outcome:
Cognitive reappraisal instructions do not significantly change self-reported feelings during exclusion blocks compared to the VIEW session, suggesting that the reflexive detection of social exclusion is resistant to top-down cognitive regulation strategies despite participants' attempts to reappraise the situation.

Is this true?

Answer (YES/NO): NO